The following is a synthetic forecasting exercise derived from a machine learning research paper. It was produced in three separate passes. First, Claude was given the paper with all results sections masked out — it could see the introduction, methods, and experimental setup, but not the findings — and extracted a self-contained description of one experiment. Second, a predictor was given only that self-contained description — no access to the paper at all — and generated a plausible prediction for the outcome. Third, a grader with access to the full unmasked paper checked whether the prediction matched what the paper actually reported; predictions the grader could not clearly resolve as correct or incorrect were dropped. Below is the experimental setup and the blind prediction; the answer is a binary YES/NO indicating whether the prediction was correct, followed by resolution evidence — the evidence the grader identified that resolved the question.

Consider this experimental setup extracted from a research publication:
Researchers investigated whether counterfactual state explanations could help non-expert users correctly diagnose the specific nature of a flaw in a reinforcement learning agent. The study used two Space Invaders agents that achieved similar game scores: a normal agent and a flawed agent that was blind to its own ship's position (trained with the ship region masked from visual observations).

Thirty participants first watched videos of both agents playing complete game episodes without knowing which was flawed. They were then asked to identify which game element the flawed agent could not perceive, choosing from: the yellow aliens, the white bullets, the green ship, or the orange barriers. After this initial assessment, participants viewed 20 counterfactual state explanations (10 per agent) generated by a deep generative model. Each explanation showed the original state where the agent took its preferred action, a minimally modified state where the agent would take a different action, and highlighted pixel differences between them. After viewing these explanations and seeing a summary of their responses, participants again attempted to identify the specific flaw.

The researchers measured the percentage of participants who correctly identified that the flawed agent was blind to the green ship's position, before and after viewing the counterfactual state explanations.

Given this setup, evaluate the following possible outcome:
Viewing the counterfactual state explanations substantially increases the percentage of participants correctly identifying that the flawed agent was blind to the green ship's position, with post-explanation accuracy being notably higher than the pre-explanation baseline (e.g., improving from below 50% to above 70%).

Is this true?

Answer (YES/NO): YES